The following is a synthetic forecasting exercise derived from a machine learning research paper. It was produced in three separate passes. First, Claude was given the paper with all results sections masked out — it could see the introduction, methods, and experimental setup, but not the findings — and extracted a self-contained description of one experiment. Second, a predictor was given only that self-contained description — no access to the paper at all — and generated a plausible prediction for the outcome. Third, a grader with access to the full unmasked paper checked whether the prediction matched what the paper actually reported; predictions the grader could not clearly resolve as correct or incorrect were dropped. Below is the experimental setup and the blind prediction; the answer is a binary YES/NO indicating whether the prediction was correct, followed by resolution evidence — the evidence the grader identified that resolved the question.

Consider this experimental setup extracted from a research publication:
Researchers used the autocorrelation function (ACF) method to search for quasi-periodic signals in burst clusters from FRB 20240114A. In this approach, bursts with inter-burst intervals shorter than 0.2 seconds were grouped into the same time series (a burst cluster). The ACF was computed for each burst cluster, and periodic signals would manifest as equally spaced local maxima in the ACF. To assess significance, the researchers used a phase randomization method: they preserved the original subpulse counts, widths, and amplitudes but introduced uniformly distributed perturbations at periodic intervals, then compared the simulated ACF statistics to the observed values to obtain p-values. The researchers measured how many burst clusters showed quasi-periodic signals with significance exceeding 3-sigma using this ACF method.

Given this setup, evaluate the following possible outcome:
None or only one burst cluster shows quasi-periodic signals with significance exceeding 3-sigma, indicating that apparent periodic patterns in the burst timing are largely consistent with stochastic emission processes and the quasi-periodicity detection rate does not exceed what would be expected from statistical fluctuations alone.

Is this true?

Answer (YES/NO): NO